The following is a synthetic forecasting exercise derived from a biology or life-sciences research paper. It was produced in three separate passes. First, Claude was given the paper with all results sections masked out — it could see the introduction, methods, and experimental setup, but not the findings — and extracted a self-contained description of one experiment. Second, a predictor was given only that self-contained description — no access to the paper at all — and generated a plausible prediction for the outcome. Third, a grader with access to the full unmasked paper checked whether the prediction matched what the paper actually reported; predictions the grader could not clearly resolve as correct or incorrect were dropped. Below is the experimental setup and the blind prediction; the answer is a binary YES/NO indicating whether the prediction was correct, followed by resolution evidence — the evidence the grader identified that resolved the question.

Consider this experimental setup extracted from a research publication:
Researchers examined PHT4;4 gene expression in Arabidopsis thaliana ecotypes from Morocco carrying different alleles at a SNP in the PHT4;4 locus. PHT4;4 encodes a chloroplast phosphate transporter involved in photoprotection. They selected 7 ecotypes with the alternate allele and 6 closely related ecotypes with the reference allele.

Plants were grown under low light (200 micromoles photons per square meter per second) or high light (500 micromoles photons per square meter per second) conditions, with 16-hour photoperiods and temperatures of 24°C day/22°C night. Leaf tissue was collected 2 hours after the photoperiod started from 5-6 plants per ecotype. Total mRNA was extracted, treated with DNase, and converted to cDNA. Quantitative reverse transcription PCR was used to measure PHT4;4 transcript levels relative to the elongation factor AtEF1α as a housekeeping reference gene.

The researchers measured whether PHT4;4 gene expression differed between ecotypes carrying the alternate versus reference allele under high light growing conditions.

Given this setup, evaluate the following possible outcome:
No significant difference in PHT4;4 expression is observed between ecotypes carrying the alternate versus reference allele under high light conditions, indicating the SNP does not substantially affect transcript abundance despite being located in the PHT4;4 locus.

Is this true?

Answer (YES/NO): NO